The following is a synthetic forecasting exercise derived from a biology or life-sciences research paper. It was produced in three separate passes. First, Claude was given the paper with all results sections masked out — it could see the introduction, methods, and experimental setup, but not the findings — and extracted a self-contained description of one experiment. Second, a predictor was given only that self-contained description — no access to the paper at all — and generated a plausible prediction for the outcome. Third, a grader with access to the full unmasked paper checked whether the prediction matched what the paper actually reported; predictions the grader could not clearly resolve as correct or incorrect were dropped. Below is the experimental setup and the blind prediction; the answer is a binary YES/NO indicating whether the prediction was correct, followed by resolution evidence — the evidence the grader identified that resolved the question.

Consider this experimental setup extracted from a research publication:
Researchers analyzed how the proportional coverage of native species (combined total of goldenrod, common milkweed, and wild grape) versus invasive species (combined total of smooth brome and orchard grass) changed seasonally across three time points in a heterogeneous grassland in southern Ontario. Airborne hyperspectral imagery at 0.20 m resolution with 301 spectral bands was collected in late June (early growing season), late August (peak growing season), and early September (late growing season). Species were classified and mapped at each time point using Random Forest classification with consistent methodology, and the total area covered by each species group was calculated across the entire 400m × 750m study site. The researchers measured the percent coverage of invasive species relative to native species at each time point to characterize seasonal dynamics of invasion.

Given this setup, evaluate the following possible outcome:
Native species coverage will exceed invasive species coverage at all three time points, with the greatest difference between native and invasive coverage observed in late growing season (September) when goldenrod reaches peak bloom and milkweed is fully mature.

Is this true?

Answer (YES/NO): NO